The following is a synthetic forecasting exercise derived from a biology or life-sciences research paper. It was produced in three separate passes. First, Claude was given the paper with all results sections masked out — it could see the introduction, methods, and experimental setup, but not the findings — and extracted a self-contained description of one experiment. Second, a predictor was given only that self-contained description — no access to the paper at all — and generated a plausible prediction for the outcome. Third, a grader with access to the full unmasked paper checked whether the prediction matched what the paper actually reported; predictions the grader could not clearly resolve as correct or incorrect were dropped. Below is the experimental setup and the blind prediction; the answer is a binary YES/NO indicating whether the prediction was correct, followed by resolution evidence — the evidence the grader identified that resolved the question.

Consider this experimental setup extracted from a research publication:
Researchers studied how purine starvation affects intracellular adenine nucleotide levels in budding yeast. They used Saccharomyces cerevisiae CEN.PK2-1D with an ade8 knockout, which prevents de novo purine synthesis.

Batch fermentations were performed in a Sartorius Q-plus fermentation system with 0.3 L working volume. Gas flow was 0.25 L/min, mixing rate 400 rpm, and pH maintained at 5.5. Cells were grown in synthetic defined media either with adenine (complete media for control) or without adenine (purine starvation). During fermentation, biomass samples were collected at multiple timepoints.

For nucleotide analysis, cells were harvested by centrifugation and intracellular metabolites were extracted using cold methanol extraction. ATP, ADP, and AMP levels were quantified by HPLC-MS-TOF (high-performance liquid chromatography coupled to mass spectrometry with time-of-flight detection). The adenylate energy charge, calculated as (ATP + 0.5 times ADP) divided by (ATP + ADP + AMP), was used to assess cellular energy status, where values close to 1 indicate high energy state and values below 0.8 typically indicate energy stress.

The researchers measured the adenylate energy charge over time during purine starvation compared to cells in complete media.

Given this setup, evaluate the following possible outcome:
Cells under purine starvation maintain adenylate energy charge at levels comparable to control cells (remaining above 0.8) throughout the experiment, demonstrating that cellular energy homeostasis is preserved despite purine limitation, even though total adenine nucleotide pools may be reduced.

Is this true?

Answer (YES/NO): YES